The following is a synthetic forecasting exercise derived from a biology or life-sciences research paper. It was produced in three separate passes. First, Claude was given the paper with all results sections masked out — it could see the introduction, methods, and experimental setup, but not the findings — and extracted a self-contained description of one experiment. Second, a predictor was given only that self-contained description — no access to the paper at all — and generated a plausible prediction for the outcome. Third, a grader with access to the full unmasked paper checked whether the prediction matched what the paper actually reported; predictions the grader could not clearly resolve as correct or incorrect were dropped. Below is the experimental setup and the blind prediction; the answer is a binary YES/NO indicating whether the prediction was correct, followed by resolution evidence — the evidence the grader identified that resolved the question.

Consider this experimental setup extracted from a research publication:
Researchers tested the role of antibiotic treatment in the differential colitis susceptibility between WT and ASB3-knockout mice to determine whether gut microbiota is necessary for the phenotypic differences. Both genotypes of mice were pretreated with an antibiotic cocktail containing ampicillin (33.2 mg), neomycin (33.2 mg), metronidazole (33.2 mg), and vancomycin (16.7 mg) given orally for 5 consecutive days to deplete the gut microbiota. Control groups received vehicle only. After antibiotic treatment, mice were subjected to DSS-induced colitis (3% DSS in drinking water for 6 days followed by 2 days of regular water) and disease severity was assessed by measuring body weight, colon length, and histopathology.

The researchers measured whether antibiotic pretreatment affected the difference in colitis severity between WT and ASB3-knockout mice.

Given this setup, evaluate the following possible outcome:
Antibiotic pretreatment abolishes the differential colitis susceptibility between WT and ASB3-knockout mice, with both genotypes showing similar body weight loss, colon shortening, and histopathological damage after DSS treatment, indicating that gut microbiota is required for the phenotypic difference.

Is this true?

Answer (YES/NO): YES